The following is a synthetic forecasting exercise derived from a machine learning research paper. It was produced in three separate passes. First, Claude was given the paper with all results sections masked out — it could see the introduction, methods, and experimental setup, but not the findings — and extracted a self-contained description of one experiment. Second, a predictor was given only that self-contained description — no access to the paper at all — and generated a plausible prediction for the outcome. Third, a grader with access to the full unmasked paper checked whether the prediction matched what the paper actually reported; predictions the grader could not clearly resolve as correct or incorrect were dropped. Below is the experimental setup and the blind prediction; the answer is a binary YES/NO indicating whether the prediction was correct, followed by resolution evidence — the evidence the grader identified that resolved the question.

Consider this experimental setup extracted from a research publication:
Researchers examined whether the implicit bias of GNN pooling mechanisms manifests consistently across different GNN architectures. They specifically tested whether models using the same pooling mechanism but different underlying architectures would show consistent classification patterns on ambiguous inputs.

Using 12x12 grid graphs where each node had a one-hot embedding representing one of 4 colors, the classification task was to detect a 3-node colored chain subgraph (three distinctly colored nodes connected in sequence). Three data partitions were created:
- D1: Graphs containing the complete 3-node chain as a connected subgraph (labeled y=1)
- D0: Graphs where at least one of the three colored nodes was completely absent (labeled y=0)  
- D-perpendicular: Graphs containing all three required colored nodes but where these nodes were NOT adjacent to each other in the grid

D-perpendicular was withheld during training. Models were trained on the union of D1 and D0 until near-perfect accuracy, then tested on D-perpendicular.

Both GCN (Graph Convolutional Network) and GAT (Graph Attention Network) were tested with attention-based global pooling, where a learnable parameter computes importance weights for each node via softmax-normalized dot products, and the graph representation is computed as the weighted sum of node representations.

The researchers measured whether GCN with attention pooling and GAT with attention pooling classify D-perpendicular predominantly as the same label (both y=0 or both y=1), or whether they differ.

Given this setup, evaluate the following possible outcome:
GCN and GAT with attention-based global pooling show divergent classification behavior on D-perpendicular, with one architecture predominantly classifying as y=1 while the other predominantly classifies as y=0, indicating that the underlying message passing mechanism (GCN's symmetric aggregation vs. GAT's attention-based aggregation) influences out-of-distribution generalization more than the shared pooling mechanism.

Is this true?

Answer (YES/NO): NO